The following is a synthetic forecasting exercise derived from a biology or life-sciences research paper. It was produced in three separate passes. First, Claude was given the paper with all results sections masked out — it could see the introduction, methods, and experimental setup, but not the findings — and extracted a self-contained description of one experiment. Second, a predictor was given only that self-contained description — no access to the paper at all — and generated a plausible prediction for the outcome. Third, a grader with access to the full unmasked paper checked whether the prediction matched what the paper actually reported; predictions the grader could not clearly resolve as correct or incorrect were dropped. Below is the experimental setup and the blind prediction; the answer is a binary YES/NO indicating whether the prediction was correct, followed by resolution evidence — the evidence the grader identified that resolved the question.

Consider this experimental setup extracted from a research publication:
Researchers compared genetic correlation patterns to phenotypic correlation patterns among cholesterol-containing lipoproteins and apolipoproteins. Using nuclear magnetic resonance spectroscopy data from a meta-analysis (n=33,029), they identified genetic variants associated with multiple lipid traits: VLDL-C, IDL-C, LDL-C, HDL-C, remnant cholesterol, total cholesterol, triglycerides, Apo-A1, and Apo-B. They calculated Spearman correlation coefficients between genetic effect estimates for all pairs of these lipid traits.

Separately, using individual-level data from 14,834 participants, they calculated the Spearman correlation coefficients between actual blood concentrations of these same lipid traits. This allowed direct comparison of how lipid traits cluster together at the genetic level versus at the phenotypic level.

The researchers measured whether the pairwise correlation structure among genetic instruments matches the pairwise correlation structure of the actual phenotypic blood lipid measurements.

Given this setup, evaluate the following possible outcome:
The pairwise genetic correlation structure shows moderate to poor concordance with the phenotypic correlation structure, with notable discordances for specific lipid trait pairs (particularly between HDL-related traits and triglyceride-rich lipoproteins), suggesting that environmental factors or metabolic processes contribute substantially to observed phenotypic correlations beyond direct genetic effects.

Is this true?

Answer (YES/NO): NO